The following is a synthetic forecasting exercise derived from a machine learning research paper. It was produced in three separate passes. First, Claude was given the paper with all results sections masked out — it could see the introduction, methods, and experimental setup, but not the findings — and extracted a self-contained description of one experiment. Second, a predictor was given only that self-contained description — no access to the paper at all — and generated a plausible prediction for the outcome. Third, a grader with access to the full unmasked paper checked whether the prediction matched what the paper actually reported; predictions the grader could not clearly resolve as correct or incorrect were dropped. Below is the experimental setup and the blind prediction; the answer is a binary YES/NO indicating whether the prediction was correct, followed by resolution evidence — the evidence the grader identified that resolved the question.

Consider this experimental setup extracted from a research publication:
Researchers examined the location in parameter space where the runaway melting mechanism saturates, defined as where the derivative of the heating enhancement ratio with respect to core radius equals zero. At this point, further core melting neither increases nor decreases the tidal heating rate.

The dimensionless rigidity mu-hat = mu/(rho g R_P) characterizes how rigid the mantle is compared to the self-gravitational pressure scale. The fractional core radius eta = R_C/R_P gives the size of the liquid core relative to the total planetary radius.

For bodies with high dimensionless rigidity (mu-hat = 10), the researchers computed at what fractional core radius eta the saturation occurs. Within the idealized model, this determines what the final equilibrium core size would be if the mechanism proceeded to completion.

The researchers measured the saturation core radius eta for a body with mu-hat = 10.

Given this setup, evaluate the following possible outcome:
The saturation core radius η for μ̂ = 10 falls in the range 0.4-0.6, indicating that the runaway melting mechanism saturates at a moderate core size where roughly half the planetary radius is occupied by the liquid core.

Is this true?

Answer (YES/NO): NO